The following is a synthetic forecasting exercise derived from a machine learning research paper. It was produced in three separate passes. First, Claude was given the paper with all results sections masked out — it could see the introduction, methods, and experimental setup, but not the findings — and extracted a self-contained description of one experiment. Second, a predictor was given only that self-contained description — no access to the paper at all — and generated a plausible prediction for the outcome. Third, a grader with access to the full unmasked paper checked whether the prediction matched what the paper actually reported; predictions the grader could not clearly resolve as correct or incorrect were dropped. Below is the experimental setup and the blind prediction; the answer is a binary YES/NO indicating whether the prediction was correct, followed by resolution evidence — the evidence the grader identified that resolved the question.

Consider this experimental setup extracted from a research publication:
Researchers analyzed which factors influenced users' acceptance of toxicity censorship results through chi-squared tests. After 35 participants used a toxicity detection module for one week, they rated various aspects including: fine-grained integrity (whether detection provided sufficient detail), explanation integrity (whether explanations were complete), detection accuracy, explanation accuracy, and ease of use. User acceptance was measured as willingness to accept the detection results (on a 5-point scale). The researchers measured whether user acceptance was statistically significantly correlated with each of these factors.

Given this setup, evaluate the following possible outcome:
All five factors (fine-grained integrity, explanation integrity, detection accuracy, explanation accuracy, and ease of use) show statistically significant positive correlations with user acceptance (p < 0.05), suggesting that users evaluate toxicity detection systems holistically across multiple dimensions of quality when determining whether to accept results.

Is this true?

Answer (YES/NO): NO